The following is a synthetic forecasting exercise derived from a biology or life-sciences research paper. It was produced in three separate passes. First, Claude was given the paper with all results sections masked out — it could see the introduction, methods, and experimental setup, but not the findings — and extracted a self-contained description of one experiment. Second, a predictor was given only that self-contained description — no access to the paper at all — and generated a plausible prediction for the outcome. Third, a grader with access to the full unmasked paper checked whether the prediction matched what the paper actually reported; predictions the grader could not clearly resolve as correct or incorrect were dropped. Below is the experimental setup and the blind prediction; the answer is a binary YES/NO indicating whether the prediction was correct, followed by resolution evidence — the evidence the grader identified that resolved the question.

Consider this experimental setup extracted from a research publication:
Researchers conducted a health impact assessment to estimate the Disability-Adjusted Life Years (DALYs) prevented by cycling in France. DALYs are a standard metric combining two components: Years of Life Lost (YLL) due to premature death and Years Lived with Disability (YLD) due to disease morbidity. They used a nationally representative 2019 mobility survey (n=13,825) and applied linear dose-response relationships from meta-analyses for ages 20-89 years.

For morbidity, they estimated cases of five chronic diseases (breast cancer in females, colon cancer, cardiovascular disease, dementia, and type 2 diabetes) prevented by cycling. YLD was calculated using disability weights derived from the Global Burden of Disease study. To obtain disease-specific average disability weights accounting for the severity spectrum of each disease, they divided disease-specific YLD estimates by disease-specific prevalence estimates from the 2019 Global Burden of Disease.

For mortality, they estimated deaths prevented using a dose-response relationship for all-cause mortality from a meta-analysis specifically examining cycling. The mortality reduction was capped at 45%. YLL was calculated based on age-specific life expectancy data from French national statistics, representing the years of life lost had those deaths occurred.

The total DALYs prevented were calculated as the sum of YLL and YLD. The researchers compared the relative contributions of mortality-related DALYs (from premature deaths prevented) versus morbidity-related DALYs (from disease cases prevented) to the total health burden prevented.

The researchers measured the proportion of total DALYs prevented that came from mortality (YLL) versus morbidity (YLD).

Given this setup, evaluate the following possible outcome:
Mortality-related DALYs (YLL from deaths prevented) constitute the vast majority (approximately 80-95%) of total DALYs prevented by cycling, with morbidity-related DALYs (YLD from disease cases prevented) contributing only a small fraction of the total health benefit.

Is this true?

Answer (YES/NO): YES